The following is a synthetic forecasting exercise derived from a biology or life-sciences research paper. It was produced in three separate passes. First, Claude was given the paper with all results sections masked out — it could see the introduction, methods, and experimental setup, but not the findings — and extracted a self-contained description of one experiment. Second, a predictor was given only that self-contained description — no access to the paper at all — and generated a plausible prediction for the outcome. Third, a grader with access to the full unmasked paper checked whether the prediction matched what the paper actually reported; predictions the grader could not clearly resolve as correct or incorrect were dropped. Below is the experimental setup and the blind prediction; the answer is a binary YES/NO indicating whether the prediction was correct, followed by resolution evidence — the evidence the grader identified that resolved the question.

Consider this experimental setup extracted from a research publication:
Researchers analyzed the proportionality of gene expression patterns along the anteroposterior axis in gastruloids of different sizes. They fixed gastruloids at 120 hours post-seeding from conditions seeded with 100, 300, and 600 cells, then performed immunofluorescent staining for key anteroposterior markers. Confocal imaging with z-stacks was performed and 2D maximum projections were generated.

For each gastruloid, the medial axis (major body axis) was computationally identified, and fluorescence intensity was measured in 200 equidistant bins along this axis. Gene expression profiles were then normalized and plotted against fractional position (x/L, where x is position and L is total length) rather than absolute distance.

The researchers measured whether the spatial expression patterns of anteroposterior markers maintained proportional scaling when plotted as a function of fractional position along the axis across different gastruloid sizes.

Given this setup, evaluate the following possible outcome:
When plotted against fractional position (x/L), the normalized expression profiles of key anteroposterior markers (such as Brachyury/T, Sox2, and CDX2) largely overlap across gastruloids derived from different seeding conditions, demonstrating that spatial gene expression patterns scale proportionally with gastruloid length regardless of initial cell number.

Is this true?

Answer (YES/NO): NO